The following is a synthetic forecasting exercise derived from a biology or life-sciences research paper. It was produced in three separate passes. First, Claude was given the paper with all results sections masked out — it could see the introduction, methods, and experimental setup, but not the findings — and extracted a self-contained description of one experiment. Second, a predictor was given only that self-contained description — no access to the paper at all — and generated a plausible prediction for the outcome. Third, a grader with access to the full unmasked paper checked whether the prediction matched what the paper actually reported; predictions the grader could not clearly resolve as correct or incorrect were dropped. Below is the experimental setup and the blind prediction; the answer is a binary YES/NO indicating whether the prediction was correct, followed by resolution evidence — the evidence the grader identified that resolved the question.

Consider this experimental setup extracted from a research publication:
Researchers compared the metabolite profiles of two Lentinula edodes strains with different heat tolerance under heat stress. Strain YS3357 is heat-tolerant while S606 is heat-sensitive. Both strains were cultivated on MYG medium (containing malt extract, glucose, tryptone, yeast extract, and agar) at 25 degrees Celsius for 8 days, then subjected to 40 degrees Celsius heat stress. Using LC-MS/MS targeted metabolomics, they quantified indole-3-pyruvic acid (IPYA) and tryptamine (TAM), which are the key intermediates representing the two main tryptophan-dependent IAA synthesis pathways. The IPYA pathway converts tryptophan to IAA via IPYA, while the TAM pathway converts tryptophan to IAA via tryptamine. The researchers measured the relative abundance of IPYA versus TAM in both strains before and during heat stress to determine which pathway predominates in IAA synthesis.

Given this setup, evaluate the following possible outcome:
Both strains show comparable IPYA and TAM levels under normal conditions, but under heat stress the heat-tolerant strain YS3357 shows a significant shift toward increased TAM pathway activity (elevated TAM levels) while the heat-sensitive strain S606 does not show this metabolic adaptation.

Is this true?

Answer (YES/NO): NO